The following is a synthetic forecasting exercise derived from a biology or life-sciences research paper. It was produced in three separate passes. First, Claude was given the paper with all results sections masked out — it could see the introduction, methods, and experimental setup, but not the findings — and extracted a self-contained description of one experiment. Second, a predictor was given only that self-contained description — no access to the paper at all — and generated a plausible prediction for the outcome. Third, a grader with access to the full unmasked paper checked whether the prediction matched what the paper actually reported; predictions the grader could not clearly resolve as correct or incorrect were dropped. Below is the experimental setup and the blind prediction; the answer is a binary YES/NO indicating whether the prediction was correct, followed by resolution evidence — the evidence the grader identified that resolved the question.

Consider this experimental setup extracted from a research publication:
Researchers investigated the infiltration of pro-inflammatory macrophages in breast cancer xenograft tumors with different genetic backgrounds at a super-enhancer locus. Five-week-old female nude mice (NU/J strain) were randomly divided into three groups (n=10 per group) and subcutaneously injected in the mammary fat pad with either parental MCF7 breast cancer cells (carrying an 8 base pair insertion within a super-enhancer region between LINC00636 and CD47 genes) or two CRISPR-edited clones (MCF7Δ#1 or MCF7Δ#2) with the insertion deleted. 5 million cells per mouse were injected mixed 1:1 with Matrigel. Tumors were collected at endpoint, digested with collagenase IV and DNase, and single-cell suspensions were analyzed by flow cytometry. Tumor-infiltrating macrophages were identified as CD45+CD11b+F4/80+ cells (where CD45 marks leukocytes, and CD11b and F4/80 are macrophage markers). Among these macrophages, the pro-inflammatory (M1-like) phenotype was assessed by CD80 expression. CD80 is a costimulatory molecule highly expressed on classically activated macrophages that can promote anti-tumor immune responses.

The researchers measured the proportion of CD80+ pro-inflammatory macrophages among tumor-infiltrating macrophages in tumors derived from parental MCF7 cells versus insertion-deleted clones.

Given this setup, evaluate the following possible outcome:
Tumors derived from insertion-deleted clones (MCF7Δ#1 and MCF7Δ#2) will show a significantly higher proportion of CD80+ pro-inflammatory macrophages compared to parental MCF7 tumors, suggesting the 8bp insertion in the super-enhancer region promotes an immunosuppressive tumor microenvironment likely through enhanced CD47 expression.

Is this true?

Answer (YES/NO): NO